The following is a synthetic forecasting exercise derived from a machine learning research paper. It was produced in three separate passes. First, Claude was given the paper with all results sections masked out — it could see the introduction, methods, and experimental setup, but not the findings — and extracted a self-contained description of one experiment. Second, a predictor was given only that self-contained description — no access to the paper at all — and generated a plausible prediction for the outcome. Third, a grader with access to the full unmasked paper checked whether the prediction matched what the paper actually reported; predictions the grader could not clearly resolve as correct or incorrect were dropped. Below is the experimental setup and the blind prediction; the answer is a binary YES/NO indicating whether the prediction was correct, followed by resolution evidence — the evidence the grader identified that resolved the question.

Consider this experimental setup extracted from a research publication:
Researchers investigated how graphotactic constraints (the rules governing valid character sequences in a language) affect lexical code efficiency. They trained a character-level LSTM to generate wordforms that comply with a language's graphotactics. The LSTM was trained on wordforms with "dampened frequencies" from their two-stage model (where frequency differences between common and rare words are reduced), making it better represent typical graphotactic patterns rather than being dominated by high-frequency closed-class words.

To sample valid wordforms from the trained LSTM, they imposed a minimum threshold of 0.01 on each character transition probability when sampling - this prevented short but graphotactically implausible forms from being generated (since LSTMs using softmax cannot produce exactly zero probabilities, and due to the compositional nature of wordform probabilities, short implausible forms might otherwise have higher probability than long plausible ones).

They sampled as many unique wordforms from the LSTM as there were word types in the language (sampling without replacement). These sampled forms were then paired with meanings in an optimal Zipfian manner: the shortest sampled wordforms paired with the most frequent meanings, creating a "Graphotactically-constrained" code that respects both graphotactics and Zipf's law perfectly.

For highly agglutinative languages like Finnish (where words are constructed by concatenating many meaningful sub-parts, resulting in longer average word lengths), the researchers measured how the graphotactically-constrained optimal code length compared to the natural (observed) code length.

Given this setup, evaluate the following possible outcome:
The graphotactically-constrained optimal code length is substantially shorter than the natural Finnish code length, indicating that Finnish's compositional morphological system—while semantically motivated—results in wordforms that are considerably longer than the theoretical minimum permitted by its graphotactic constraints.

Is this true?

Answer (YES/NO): NO